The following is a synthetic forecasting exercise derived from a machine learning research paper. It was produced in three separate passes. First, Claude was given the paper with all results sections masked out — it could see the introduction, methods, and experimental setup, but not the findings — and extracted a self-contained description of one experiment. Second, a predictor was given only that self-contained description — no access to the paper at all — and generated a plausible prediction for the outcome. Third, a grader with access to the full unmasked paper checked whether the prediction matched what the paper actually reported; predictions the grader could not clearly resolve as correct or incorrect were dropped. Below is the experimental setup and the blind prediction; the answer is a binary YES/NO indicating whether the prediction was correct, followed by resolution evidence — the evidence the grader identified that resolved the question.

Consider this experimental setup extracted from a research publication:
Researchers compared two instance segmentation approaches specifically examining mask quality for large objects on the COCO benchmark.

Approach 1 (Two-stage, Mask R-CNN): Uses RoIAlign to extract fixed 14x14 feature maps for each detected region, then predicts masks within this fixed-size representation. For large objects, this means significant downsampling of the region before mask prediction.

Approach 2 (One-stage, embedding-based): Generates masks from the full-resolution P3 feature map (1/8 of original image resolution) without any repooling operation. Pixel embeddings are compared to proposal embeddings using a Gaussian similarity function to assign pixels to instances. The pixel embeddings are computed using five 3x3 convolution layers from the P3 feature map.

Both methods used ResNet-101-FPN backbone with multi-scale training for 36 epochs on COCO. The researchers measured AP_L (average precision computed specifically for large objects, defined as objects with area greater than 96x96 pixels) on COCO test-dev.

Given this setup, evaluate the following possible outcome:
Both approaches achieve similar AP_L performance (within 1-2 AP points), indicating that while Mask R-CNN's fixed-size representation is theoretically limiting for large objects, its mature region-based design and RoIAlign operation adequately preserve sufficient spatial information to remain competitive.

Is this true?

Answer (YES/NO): YES